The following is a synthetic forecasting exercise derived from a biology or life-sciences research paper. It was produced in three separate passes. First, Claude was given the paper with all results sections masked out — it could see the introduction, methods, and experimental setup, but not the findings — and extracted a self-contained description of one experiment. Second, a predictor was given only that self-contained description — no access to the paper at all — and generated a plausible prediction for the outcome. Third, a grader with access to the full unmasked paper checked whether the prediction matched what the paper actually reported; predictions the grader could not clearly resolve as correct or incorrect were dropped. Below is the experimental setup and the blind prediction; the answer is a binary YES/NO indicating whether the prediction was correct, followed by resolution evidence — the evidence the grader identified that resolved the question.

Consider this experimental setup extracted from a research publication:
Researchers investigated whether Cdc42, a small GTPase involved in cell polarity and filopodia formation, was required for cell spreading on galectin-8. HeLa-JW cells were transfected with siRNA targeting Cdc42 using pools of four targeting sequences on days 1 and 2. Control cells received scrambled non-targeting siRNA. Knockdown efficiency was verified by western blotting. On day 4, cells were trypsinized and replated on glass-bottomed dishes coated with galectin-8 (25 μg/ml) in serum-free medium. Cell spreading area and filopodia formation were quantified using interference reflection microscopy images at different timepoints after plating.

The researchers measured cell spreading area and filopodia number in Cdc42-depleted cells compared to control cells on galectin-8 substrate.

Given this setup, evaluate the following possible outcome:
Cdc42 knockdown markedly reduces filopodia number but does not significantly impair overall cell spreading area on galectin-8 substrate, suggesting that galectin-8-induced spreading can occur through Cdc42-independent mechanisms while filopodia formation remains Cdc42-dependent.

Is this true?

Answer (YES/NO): NO